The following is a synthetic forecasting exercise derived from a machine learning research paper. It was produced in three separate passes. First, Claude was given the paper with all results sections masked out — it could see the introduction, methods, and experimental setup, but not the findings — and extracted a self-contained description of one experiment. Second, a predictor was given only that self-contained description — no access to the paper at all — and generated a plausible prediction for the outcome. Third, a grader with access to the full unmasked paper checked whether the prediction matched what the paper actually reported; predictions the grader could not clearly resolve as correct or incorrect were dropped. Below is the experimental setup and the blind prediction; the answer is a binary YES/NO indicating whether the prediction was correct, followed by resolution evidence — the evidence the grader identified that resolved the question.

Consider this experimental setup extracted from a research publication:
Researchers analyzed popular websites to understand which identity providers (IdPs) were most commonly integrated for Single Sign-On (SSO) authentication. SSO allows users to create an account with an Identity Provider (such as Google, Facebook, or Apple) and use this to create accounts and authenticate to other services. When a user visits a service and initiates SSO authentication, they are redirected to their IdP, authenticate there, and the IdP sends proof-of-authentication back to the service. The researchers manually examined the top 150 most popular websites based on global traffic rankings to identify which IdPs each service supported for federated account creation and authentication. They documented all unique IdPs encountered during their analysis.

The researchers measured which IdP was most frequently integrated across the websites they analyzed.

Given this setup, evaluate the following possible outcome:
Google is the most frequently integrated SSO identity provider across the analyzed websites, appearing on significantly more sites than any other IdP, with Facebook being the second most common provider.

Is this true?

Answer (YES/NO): YES